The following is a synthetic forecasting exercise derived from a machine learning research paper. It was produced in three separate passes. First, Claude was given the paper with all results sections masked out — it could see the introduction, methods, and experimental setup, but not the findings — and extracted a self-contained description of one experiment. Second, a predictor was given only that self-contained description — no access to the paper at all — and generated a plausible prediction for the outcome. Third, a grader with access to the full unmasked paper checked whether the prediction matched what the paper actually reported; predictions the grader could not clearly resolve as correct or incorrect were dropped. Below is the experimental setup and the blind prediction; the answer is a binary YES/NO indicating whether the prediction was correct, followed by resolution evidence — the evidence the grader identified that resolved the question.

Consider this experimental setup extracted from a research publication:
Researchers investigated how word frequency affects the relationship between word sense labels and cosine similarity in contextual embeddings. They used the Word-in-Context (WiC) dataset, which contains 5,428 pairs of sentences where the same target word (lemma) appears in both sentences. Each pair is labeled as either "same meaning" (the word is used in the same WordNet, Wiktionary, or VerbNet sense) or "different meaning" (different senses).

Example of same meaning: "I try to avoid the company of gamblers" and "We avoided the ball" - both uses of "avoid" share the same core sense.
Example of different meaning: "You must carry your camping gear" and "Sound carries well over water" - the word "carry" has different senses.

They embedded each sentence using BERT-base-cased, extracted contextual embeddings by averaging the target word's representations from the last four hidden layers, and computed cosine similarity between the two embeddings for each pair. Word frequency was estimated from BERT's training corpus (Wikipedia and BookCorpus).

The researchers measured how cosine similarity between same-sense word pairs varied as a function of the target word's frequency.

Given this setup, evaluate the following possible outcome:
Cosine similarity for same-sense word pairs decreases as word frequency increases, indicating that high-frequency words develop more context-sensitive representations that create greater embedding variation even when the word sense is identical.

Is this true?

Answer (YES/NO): YES